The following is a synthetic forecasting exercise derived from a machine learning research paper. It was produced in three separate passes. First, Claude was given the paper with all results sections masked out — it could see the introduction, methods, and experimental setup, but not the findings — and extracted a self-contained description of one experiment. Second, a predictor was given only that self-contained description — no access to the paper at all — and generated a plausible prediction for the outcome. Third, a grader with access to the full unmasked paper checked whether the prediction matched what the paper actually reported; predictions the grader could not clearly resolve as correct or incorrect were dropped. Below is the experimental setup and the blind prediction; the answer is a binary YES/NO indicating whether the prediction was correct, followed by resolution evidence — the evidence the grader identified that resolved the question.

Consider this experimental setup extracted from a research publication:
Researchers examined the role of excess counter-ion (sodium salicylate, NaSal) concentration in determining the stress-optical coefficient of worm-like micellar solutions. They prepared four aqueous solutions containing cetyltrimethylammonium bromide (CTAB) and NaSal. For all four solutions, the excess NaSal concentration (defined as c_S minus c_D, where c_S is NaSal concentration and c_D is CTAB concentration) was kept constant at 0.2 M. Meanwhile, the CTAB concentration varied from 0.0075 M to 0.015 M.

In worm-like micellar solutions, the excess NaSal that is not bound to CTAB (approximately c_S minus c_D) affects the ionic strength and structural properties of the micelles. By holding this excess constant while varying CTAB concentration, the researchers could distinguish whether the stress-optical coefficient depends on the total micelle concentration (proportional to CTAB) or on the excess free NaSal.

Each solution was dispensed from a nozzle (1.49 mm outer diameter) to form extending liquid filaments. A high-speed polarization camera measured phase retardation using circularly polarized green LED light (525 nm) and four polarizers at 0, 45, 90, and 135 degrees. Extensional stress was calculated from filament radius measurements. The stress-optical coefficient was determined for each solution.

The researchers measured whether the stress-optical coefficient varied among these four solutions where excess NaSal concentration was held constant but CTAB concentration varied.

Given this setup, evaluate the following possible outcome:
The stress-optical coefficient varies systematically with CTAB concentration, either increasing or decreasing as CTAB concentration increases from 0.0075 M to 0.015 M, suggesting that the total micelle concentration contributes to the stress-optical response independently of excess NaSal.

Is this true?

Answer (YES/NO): YES